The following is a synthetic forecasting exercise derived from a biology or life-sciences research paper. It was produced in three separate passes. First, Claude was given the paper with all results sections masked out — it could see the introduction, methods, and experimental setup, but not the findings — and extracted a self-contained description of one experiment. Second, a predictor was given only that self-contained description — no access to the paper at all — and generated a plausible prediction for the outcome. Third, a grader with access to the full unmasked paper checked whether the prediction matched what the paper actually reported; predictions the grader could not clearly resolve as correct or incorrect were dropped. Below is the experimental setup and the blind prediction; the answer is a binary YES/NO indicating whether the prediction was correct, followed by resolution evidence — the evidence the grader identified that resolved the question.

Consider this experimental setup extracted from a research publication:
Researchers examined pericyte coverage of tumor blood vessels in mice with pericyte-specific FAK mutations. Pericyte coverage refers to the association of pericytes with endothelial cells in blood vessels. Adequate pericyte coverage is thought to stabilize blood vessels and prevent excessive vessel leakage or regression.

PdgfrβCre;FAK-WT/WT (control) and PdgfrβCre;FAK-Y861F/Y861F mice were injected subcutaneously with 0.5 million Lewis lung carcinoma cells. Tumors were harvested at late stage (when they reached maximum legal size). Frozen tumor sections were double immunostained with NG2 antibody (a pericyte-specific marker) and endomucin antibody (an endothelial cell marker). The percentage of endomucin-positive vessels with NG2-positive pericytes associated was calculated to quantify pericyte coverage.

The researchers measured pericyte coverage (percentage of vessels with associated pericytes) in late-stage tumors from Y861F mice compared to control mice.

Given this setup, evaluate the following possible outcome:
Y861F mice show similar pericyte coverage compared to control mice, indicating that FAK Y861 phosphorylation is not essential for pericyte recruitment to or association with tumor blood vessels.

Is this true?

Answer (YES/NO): NO